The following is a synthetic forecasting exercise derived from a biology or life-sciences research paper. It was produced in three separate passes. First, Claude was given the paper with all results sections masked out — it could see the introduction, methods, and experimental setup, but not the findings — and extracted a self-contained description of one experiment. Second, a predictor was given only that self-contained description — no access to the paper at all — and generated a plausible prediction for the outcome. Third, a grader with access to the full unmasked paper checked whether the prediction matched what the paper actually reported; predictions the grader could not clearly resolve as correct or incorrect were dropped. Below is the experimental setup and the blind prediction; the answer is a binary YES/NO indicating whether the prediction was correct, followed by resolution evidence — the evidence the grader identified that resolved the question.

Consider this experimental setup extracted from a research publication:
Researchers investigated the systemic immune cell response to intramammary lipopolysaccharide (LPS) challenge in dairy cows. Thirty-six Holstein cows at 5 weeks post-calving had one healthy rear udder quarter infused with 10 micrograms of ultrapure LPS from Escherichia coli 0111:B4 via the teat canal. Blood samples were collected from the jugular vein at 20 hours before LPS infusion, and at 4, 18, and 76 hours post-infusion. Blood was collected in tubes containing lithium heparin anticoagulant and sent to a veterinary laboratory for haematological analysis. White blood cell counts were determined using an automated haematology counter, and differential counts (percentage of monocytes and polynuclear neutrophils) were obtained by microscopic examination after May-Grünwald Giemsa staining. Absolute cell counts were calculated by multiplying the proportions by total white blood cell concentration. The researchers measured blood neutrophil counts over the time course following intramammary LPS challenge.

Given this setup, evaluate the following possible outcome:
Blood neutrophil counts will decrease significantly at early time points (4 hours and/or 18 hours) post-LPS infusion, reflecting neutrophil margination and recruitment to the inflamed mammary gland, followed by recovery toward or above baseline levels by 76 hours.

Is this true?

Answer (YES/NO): YES